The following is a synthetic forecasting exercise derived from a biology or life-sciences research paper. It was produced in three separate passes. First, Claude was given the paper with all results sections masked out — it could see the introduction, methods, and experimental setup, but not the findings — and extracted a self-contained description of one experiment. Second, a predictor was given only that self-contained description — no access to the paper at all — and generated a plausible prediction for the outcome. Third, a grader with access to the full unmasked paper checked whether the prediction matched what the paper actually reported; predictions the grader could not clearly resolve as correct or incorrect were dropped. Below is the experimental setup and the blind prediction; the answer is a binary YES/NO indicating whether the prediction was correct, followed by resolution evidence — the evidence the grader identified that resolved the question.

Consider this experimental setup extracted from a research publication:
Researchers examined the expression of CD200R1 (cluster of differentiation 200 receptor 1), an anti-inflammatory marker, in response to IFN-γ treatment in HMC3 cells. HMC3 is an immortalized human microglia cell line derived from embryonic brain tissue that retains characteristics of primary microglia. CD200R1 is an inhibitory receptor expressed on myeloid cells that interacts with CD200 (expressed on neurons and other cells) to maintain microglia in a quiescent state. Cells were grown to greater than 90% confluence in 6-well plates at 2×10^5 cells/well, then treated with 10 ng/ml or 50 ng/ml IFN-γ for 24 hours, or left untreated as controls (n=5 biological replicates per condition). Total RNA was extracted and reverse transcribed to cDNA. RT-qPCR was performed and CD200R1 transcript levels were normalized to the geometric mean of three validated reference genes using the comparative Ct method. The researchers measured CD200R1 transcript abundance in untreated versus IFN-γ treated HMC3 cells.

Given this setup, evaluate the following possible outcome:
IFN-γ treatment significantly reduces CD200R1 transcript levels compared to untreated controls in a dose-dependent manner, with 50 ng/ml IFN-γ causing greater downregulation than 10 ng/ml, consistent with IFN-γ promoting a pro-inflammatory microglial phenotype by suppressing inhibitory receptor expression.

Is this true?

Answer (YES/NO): NO